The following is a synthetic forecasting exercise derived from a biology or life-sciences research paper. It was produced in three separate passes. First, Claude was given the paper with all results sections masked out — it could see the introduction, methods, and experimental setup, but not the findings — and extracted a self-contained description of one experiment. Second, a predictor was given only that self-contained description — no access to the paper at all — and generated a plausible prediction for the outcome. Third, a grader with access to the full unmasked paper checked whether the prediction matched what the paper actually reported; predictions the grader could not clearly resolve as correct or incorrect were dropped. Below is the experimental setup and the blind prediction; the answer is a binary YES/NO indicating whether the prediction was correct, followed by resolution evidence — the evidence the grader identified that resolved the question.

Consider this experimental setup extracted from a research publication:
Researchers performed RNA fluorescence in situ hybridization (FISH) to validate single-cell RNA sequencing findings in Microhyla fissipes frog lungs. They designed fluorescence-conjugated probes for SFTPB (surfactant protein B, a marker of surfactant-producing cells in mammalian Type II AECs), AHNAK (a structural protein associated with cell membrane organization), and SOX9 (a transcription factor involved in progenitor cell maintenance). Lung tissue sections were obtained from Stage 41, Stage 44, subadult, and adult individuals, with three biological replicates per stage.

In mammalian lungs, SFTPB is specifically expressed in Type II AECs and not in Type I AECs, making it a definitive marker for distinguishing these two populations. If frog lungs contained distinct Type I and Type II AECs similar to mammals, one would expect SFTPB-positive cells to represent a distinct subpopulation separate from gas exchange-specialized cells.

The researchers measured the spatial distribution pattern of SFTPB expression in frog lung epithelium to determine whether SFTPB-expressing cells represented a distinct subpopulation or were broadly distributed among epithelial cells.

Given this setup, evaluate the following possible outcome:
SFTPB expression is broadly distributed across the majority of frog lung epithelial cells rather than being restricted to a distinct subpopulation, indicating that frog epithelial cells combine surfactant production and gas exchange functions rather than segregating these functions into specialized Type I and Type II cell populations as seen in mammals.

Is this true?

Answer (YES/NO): YES